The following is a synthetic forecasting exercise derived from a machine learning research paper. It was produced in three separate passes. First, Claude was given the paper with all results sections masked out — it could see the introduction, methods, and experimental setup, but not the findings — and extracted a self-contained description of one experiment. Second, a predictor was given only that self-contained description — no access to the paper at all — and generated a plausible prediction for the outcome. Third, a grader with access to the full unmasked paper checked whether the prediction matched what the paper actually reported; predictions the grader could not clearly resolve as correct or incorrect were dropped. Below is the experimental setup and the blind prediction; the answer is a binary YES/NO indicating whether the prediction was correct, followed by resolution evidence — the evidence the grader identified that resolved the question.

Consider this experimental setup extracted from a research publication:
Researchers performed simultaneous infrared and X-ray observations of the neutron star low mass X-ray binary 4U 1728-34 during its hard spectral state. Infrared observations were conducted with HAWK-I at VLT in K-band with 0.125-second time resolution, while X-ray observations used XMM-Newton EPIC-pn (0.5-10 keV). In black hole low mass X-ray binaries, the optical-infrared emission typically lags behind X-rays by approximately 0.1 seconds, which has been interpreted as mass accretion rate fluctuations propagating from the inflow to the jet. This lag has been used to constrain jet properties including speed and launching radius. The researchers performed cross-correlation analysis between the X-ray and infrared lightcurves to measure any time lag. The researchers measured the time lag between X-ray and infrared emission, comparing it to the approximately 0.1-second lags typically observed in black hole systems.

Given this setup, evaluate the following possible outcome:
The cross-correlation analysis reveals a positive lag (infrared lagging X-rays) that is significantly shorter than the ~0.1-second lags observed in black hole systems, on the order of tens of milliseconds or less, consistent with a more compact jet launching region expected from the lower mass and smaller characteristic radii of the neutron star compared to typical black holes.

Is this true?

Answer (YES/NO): NO